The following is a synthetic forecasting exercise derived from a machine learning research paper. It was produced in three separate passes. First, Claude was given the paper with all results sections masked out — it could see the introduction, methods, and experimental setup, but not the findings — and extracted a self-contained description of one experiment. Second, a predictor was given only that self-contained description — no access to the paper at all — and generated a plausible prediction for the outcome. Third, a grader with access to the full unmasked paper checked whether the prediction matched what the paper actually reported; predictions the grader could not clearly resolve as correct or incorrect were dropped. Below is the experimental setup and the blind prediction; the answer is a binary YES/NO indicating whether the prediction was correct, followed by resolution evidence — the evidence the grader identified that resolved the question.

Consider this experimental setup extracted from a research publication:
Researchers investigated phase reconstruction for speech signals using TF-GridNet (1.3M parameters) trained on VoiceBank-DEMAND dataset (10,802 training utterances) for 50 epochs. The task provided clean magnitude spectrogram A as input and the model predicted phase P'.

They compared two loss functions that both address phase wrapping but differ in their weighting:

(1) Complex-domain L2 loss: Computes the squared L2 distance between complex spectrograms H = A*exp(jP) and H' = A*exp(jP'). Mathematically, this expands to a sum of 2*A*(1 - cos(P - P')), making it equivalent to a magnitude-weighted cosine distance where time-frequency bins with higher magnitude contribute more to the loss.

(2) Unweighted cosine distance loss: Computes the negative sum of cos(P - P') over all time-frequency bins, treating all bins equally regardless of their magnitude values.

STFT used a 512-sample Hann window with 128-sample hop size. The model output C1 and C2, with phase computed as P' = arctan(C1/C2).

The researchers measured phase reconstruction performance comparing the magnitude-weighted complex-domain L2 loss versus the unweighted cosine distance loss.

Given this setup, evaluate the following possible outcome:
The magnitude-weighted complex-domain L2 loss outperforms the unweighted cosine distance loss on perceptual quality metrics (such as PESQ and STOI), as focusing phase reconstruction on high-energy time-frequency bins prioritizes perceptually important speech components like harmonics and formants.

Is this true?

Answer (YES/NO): NO